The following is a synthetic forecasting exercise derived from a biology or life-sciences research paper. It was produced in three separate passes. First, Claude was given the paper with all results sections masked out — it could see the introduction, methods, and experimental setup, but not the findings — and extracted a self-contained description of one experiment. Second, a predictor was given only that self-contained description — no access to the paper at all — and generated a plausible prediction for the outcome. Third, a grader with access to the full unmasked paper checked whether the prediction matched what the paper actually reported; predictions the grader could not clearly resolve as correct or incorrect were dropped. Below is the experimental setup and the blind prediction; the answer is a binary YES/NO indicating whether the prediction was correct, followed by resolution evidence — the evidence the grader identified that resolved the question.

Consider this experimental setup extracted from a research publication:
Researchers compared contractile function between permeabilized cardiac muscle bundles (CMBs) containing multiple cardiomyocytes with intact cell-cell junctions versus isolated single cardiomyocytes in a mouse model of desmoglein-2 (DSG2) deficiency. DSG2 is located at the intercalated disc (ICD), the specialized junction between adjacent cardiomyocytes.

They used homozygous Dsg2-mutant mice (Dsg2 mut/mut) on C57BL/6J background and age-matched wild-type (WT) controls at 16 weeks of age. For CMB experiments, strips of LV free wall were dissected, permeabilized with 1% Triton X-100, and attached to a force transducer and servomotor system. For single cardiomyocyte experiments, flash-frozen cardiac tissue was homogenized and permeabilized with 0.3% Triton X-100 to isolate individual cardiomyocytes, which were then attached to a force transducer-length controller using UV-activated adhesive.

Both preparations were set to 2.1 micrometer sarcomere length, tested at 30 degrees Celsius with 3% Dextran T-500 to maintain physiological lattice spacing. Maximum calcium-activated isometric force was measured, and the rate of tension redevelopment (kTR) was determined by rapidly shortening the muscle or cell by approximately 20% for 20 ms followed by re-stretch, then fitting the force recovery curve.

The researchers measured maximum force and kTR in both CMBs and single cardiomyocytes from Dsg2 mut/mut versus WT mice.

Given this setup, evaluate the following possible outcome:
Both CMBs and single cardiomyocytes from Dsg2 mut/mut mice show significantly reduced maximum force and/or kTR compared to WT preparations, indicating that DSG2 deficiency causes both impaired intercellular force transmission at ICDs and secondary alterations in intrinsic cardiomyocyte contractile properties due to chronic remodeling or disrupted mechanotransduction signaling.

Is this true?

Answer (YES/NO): NO